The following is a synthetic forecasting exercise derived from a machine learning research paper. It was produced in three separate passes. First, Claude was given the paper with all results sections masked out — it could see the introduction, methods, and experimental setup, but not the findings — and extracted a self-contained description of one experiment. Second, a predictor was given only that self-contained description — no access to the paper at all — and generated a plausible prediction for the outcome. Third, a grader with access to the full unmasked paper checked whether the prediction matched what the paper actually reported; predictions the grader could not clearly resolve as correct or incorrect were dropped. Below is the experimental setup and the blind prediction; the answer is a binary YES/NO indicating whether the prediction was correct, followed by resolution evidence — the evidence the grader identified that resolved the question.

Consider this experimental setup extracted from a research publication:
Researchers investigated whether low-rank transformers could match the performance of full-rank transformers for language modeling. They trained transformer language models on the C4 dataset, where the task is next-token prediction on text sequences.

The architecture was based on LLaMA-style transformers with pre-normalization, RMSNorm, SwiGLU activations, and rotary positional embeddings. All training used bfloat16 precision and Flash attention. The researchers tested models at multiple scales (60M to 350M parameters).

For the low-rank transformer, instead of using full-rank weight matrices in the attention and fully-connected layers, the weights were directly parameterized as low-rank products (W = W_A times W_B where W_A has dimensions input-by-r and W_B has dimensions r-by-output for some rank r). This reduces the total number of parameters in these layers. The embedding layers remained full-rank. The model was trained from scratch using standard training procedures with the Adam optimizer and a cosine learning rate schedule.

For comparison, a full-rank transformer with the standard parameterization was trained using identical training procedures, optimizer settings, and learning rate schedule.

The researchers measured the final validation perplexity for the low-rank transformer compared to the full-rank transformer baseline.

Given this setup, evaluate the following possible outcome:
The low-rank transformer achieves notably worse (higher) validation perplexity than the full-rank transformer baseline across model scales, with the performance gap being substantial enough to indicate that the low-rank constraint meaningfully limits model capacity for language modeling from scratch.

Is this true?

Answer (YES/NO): YES